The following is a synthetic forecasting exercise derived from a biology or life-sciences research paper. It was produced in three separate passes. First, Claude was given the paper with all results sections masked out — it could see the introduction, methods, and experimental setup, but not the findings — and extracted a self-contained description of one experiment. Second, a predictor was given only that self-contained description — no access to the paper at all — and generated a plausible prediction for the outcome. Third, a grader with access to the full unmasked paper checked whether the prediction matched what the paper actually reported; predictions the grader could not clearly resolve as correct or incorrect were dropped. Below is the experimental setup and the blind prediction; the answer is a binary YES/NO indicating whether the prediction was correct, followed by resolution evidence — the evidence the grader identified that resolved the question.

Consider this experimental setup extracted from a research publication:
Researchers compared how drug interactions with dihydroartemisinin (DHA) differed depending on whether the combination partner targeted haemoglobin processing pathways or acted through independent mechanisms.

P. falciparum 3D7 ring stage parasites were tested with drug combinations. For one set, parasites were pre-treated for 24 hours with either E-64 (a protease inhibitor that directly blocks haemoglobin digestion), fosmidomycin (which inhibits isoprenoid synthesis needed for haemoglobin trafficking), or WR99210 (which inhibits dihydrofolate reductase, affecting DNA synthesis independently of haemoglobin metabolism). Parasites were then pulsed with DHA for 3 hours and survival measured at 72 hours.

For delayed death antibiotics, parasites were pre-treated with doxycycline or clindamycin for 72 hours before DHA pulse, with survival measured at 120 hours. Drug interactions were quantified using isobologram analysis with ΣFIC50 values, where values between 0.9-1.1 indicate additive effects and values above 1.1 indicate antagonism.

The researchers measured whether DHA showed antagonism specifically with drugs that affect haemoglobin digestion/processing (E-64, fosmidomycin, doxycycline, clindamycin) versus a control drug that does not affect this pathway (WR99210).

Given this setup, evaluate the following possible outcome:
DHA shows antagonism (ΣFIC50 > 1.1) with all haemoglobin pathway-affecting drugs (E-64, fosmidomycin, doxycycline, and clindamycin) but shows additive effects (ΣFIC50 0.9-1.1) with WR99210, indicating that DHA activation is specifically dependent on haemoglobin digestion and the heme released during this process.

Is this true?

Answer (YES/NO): NO